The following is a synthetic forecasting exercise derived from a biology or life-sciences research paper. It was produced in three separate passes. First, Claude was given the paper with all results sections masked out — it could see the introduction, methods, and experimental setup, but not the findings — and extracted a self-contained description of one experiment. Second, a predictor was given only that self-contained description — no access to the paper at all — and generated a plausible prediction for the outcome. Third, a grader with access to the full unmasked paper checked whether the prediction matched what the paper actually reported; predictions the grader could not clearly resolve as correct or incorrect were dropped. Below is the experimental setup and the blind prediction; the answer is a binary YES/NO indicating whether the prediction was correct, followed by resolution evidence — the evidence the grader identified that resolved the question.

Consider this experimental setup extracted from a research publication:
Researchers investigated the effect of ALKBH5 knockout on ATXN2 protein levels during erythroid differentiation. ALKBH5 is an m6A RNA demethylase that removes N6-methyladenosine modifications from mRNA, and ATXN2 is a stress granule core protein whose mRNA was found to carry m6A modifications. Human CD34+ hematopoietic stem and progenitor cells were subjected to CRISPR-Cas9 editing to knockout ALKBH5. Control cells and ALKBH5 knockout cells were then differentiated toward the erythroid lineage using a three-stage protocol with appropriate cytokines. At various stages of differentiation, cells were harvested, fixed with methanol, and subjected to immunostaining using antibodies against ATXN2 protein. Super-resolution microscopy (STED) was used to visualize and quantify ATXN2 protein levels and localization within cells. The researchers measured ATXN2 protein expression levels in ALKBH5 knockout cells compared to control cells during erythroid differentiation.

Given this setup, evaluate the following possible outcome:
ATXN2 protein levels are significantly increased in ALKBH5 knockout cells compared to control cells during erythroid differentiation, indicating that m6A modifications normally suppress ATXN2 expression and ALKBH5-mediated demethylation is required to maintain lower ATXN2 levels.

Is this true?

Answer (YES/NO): NO